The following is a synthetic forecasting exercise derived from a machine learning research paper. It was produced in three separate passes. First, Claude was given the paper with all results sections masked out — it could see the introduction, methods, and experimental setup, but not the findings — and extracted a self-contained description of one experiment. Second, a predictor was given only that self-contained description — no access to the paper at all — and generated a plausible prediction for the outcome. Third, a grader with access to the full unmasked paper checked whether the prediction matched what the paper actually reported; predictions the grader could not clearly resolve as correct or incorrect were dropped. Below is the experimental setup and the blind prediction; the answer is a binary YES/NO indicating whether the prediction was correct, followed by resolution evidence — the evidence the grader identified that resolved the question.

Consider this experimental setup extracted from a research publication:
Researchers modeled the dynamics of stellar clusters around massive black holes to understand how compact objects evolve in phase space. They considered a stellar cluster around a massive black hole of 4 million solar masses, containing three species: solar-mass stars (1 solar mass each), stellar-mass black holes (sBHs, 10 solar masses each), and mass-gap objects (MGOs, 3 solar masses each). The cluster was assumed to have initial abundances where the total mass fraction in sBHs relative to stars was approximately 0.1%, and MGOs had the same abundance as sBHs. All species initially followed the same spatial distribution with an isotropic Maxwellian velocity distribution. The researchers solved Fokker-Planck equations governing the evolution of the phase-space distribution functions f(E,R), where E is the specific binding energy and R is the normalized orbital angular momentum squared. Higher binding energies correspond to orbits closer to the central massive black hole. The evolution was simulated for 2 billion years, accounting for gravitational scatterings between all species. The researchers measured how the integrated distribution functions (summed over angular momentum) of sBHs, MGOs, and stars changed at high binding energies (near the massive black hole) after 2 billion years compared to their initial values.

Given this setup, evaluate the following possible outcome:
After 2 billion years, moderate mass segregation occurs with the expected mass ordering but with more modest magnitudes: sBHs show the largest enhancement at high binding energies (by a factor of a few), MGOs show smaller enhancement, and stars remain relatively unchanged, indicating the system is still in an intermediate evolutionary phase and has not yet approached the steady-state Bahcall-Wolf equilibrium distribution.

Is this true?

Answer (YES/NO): NO